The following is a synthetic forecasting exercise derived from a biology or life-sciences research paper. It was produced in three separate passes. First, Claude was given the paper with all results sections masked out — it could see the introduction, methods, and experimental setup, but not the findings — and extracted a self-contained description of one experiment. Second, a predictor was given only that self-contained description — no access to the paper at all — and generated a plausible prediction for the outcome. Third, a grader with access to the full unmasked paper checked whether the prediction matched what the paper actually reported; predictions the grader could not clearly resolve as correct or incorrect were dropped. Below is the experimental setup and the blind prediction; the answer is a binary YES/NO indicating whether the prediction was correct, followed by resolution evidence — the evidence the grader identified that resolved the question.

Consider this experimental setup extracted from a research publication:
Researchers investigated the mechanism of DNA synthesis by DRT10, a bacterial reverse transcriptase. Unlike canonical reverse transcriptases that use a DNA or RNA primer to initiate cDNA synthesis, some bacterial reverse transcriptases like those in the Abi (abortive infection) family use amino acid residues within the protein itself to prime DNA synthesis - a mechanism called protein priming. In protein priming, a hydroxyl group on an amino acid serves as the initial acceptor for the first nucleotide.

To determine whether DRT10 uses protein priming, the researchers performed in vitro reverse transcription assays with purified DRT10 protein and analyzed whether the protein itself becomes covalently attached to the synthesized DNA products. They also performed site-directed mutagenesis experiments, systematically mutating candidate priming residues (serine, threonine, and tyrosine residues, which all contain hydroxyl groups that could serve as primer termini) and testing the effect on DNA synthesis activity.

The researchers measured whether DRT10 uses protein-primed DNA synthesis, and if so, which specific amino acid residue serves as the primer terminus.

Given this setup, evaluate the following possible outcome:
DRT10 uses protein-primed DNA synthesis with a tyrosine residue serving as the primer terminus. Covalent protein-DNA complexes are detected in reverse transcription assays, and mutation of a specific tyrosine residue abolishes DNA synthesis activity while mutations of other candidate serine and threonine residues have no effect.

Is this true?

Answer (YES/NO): NO